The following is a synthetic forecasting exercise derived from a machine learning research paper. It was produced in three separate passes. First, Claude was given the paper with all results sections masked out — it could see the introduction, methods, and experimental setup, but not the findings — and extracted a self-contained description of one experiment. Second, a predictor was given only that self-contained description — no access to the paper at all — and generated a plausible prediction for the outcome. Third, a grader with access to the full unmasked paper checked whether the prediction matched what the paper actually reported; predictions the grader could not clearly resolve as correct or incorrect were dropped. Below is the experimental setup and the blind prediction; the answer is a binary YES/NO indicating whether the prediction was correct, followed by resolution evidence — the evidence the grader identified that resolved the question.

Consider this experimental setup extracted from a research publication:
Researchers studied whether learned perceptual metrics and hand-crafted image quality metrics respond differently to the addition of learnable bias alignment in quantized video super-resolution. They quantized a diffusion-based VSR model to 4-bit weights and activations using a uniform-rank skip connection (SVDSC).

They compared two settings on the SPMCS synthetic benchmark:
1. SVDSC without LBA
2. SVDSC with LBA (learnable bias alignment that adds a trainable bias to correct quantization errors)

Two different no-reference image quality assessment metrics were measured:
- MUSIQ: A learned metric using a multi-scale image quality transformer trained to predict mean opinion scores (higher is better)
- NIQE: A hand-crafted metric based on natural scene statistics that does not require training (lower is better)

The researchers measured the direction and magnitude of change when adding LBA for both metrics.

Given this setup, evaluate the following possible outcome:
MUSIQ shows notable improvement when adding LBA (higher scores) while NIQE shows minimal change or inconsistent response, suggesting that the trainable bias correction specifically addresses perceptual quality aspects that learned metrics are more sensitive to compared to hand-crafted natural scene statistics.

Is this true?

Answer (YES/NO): NO